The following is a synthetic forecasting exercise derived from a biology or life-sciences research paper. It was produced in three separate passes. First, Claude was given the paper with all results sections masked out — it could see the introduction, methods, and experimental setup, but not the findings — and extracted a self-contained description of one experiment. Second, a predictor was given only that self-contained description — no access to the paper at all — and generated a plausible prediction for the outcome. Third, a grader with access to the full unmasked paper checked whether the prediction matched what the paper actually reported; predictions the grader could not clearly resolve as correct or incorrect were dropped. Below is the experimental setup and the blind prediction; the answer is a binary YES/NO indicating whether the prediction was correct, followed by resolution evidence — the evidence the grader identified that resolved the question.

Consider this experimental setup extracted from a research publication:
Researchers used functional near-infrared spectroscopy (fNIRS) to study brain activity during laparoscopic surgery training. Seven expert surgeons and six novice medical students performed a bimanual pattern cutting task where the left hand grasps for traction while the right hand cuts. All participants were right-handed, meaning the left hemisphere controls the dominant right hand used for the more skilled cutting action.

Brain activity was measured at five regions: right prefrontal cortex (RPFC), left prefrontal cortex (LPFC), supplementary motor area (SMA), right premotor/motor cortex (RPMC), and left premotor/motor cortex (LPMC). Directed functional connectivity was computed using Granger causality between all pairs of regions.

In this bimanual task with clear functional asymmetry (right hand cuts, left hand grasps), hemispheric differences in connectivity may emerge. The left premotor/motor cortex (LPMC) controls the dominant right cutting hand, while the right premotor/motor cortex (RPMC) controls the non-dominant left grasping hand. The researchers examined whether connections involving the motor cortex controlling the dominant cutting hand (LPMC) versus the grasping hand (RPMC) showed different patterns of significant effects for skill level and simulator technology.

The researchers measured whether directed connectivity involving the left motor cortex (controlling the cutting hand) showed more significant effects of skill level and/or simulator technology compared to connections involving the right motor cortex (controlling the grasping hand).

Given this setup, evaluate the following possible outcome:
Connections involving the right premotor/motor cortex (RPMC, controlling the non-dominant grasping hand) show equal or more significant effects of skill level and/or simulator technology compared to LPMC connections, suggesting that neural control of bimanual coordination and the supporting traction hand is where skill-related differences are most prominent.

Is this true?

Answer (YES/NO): NO